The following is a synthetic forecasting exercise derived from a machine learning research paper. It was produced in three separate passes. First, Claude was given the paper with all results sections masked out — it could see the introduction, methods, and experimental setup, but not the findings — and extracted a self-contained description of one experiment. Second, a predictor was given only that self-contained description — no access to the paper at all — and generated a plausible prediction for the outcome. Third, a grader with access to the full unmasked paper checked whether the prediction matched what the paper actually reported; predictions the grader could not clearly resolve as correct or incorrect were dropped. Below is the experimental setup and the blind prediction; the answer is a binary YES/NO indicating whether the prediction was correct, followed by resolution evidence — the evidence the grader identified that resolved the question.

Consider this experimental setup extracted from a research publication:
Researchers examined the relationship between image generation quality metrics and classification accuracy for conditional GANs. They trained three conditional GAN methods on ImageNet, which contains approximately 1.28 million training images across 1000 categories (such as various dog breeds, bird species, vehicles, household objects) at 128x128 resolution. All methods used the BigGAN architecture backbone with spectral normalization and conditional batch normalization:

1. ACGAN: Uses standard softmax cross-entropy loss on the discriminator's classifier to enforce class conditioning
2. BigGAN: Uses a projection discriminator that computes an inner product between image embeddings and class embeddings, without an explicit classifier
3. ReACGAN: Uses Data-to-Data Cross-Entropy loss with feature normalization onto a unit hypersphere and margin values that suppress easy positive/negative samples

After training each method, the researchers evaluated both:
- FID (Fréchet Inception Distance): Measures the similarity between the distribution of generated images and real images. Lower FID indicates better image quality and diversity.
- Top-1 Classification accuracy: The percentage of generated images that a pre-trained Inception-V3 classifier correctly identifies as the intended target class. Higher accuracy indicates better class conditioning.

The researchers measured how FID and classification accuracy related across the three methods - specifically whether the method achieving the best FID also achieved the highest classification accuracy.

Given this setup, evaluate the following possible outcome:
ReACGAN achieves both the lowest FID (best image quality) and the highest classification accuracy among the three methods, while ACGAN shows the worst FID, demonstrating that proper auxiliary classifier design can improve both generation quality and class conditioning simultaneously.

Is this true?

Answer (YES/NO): NO